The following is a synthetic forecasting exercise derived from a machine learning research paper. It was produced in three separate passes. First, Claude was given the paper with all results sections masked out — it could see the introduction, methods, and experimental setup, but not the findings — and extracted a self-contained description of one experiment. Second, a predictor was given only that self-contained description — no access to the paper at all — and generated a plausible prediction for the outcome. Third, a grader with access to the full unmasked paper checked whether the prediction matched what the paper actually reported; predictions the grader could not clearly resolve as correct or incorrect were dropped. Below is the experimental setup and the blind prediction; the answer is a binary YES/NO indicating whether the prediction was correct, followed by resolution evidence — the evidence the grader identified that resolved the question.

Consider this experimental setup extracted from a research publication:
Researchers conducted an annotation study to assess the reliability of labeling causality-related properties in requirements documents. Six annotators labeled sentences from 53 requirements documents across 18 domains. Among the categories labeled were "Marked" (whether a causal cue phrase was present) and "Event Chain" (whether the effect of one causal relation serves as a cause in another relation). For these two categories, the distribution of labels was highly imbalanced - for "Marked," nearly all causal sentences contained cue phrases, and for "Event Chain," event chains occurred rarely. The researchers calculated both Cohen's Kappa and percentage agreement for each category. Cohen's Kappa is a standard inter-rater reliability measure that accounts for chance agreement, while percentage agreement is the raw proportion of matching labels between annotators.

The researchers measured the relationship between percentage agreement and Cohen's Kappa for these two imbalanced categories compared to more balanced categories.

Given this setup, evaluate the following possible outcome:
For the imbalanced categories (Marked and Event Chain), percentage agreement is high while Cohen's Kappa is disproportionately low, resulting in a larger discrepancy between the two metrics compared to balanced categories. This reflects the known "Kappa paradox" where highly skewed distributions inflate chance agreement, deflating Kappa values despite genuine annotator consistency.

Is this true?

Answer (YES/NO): YES